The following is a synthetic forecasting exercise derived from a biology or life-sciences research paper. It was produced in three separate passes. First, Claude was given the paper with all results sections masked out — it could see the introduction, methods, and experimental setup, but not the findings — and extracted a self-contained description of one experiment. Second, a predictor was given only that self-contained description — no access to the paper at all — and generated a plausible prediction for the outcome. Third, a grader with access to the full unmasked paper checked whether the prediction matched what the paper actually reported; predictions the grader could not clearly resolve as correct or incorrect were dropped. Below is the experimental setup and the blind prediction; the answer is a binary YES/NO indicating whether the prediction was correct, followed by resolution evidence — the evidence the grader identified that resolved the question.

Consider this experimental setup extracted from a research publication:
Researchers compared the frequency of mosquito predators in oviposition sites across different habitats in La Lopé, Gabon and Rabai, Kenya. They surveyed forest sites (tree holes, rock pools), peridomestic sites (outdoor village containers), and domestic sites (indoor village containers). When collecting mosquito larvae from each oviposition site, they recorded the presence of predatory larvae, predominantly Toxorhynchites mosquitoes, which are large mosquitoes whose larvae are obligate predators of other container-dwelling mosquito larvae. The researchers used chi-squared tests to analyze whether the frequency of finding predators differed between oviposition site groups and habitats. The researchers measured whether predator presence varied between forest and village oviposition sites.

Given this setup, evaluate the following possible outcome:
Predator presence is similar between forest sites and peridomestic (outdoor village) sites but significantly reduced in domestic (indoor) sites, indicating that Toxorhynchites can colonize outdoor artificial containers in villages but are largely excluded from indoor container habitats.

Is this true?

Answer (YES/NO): NO